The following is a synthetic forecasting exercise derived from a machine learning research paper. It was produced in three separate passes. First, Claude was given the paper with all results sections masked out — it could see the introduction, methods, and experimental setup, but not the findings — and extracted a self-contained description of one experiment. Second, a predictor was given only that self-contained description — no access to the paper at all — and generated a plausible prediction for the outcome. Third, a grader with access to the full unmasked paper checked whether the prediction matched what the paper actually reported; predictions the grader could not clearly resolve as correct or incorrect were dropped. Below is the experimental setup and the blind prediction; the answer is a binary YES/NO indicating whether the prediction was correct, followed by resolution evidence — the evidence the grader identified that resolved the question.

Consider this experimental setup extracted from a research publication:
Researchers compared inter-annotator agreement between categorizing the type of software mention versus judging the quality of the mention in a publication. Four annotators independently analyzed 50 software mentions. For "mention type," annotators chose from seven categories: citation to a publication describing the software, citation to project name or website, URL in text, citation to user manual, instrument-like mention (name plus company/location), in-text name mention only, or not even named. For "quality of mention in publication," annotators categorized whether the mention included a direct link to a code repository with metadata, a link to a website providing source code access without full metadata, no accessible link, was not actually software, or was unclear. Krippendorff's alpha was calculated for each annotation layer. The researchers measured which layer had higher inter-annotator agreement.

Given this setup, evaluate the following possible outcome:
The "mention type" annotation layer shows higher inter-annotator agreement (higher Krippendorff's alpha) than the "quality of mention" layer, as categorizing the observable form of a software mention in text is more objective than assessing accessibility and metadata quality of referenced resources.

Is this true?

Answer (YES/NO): NO